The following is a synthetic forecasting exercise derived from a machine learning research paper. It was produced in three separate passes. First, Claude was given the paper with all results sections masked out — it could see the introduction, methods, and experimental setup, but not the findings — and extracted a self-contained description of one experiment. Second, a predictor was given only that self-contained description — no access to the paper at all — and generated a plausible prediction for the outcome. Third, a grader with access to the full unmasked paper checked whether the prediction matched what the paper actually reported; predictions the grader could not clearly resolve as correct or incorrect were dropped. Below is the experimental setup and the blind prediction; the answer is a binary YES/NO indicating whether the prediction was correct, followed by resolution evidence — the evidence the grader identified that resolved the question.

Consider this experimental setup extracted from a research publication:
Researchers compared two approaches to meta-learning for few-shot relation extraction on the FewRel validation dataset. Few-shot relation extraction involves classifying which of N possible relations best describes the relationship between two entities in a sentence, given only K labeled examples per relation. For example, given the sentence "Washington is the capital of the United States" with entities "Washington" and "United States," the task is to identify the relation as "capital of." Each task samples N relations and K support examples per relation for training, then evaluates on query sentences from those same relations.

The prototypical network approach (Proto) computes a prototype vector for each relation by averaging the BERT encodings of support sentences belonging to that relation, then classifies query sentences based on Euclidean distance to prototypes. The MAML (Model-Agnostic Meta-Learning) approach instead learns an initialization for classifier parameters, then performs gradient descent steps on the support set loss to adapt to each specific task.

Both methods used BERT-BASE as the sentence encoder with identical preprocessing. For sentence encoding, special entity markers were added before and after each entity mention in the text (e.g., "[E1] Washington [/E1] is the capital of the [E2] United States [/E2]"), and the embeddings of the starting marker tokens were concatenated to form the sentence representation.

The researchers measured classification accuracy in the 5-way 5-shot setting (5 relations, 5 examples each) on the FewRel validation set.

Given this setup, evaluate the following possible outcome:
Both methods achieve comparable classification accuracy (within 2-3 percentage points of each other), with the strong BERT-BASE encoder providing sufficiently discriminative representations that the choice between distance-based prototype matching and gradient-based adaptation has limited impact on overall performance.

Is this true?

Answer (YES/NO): NO